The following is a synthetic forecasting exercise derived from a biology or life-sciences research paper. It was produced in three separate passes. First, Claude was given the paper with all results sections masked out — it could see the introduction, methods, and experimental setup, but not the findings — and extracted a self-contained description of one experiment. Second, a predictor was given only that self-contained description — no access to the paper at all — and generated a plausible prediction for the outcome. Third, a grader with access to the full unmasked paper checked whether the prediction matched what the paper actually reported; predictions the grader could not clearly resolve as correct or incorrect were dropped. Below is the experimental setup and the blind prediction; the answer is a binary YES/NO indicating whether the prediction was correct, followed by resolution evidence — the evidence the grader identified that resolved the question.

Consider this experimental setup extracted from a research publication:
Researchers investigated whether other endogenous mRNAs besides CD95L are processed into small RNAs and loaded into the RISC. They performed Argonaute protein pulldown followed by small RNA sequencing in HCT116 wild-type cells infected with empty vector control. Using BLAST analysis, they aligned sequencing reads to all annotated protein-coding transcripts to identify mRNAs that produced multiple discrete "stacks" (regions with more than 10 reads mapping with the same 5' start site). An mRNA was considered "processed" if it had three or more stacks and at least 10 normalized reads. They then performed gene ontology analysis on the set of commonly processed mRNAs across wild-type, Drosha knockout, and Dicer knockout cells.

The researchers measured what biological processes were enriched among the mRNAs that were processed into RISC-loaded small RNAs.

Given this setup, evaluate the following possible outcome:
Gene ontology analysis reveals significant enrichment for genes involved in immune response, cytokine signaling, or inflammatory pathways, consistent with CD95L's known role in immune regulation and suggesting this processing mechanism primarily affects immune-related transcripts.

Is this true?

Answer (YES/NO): NO